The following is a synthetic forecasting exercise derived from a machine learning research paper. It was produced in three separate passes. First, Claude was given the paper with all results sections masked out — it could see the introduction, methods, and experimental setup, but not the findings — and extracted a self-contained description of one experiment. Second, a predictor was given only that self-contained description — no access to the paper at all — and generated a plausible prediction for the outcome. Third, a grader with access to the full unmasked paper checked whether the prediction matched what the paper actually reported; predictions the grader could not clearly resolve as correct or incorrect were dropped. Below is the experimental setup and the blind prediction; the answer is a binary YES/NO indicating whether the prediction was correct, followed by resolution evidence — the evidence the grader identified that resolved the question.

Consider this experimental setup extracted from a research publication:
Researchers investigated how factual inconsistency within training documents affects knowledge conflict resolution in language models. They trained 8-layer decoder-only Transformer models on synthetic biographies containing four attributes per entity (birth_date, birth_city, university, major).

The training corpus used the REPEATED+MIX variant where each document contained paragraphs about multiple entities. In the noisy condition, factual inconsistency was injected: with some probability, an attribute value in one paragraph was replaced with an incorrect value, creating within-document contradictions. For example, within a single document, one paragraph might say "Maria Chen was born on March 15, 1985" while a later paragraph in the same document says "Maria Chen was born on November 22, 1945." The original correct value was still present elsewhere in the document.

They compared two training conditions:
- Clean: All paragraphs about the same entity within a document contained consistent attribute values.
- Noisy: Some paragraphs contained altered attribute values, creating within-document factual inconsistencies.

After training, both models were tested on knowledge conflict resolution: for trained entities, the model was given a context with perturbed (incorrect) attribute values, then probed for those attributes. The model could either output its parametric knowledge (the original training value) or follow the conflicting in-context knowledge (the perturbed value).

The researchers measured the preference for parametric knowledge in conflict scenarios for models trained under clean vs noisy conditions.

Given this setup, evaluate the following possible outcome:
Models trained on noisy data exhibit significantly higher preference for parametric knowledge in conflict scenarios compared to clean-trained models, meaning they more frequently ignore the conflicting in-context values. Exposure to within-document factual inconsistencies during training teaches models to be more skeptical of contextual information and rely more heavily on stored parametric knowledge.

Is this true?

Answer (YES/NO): YES